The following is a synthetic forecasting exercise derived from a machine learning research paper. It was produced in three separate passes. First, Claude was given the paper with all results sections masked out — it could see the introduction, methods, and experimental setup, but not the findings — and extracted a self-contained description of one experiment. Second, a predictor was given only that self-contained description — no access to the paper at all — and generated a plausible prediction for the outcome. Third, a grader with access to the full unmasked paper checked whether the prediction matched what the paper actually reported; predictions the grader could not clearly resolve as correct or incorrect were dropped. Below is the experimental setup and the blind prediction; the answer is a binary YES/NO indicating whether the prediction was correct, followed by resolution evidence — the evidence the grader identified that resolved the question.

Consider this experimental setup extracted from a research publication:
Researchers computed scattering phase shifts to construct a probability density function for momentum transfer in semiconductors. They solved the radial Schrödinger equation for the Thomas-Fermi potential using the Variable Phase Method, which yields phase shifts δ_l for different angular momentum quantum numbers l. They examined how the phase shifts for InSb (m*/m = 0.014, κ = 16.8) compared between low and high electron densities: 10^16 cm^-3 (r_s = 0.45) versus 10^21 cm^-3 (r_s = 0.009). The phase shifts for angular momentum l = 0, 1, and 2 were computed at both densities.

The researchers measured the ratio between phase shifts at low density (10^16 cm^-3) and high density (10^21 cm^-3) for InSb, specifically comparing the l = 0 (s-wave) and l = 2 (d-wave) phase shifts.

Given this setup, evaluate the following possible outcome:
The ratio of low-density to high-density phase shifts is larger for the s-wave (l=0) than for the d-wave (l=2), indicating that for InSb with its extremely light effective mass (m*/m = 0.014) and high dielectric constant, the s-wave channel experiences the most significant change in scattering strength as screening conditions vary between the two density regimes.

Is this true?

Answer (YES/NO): YES